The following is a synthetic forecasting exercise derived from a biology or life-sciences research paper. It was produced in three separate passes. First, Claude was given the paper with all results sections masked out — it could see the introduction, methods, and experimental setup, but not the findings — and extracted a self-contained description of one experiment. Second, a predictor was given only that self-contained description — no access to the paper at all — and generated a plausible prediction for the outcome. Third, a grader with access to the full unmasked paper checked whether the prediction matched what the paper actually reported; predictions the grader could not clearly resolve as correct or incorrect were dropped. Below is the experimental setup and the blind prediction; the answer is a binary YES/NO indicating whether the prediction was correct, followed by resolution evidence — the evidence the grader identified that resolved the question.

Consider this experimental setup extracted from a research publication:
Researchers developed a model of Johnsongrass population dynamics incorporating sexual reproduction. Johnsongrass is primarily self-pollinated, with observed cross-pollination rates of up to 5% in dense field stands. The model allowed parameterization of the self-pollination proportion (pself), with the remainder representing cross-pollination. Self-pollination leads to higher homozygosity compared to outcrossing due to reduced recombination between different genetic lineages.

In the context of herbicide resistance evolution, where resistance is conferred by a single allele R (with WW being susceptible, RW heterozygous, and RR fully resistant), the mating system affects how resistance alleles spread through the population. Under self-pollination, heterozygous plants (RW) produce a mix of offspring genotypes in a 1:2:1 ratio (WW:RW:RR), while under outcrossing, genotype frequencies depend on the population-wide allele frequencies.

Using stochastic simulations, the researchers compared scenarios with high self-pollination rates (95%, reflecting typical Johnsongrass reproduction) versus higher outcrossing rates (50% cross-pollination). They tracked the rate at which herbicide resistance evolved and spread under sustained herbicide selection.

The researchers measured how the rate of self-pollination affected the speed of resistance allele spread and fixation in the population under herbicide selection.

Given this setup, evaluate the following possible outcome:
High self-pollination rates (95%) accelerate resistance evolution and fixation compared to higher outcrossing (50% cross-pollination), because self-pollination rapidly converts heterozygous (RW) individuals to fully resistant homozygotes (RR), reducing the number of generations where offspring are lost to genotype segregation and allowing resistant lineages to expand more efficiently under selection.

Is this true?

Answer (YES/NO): YES